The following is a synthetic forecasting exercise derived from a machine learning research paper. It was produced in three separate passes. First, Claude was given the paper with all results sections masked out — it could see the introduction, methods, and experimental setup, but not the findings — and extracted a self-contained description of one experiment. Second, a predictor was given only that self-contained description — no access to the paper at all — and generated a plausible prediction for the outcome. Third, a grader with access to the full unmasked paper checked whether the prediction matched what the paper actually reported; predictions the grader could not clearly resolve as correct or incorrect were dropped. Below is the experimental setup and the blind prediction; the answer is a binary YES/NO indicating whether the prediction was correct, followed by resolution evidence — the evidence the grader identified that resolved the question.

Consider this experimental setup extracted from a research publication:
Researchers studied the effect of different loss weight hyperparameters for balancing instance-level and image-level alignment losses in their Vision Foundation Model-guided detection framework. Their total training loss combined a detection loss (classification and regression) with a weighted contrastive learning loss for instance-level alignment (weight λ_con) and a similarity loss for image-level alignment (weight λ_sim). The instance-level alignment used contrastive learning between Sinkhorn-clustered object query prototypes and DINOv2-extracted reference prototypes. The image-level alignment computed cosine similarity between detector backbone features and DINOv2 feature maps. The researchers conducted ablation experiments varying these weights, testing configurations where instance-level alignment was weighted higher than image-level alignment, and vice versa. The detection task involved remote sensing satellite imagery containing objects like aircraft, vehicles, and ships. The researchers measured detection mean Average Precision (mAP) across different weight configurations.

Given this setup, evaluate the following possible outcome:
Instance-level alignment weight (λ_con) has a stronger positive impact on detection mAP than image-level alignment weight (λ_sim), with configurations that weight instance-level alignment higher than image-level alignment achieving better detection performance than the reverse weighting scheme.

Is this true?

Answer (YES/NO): NO